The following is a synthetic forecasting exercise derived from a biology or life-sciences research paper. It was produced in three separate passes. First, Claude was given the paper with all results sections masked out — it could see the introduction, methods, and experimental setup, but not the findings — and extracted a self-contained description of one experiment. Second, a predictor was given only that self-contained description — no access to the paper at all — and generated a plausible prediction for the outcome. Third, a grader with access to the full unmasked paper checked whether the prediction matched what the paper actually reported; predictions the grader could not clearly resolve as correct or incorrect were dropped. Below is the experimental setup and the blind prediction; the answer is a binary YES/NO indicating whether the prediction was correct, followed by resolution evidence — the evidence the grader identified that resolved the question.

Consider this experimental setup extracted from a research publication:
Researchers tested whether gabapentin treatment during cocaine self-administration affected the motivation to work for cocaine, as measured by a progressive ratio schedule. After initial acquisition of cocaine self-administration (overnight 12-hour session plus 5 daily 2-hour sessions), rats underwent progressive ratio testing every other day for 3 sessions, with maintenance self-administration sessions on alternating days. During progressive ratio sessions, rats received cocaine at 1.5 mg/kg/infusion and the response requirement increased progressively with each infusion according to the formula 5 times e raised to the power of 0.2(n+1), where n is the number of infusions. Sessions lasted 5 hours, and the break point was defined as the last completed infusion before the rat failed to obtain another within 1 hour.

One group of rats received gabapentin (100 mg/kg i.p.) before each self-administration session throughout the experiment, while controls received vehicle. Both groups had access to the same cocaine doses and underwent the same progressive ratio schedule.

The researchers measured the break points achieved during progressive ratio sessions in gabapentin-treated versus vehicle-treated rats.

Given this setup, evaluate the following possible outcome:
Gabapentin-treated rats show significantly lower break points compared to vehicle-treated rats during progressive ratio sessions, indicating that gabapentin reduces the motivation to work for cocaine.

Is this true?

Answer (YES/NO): NO